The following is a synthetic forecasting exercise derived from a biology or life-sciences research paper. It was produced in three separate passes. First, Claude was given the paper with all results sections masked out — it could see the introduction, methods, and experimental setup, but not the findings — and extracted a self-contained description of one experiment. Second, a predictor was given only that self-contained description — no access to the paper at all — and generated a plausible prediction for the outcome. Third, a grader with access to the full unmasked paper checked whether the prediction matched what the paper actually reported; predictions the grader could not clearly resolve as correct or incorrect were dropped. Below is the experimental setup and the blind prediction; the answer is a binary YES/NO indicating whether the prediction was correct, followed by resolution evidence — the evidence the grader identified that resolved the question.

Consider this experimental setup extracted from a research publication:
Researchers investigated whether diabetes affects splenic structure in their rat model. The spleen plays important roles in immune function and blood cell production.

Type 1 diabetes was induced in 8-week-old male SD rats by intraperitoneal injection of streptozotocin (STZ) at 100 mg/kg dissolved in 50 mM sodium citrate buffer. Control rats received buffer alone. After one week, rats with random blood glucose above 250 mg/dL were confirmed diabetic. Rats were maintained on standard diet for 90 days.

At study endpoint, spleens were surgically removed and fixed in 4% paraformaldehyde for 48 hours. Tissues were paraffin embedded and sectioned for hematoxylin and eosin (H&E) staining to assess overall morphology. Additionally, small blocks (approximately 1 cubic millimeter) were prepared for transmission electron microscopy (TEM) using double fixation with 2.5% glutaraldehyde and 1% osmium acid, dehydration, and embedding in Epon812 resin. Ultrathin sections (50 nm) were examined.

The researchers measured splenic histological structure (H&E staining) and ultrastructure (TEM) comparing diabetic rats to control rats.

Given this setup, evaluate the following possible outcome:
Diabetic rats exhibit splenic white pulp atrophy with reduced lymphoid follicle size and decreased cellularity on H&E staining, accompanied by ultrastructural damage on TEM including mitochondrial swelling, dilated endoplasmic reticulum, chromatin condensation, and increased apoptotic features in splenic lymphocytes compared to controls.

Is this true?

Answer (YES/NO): NO